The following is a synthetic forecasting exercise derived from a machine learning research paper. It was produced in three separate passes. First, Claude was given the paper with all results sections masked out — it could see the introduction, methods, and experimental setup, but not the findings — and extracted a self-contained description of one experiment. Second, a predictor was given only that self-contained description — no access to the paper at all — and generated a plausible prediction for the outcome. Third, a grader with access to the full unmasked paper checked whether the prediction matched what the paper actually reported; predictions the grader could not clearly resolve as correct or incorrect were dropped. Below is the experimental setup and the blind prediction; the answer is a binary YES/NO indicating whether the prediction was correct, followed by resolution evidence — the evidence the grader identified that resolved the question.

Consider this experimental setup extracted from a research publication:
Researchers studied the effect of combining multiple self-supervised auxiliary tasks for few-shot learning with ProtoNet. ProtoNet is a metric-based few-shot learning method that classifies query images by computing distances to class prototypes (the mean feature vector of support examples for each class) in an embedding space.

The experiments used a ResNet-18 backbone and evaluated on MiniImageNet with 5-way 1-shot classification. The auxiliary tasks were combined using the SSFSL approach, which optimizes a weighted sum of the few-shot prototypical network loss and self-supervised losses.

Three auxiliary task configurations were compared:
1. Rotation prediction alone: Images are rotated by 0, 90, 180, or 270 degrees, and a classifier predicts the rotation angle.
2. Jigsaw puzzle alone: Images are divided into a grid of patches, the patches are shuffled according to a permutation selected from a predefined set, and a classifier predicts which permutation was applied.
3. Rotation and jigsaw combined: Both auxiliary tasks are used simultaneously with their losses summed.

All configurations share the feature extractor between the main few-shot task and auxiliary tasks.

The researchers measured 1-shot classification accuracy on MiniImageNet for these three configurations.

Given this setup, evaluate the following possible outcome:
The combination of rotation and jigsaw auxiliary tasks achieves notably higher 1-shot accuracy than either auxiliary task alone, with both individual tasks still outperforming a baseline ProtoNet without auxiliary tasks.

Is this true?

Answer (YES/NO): NO